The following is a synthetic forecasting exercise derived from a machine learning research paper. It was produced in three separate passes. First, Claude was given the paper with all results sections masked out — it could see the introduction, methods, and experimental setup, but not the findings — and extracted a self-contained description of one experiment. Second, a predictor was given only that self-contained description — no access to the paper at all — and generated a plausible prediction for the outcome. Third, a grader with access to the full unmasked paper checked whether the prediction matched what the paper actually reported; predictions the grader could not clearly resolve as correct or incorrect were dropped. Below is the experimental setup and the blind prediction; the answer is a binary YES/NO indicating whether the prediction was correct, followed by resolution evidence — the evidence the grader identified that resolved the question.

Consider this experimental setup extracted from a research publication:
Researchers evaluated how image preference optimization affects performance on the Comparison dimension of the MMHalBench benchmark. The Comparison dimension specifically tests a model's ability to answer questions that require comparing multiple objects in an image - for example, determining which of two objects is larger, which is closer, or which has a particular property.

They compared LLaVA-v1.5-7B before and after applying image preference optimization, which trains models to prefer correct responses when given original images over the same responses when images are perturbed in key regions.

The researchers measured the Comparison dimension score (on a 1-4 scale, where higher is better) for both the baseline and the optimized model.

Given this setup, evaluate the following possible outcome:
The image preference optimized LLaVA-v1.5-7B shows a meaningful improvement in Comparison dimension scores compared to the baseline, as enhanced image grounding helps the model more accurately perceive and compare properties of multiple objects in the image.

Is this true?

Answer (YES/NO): NO